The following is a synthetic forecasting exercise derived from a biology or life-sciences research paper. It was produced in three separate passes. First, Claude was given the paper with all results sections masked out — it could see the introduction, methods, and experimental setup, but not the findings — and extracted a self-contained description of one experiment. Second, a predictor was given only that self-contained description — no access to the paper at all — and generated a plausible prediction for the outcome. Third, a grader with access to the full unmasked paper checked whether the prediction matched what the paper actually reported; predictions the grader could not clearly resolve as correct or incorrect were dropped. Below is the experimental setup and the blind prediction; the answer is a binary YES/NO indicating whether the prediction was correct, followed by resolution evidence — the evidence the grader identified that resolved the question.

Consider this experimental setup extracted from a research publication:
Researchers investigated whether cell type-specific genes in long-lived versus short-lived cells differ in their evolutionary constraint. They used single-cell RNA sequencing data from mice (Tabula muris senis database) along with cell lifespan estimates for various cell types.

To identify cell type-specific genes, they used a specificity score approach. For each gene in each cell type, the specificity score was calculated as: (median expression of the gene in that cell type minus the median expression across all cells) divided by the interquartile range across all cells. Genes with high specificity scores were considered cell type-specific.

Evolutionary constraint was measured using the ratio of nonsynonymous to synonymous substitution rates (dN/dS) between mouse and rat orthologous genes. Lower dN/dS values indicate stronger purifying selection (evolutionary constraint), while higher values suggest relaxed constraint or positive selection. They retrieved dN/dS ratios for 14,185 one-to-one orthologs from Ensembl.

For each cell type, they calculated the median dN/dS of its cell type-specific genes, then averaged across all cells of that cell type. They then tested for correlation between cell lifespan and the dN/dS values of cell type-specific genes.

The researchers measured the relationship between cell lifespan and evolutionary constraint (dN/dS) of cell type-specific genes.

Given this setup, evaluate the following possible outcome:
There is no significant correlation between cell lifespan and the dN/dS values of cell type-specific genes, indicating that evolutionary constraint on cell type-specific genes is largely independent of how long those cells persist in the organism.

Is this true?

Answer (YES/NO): NO